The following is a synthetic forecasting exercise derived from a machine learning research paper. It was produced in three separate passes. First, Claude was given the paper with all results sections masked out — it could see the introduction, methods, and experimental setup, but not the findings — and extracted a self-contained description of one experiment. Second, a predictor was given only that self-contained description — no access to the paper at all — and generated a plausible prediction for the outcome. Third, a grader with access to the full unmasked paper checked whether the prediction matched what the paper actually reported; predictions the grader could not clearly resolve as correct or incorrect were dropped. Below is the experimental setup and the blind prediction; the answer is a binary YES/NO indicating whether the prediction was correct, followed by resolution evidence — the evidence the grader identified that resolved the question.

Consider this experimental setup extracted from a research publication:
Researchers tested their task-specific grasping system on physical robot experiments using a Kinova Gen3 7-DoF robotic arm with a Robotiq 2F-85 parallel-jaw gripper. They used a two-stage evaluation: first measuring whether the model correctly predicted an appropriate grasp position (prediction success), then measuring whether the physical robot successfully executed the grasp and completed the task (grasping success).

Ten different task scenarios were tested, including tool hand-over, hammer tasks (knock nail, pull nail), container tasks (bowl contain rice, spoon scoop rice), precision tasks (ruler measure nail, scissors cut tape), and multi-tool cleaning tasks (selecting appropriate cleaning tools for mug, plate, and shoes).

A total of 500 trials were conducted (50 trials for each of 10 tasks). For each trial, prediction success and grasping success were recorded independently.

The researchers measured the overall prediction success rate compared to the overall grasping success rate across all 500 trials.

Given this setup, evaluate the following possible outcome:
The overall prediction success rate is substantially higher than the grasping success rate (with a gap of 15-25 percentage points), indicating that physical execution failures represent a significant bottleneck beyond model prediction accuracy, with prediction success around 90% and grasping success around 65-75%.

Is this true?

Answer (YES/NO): NO